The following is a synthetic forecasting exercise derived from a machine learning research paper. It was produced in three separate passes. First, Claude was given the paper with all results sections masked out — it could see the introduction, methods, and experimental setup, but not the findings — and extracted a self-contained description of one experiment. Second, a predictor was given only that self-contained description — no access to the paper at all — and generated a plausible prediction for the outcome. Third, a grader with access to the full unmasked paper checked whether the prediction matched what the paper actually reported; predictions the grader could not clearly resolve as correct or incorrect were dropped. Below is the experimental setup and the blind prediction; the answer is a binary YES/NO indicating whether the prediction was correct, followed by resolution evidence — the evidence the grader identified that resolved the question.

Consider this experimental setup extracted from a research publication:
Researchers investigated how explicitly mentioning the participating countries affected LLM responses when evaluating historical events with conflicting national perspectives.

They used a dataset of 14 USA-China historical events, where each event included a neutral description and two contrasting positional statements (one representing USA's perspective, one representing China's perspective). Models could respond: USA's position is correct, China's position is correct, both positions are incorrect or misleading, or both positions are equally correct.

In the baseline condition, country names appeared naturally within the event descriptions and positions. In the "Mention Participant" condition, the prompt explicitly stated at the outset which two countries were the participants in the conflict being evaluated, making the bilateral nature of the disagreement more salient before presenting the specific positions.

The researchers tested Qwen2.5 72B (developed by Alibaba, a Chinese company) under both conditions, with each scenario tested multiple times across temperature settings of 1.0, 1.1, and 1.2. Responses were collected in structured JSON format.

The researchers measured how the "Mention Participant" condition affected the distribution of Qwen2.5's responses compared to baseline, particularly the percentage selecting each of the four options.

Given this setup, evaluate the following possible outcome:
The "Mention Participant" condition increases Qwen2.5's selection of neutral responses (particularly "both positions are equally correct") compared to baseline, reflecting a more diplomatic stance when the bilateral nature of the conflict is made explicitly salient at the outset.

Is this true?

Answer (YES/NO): YES